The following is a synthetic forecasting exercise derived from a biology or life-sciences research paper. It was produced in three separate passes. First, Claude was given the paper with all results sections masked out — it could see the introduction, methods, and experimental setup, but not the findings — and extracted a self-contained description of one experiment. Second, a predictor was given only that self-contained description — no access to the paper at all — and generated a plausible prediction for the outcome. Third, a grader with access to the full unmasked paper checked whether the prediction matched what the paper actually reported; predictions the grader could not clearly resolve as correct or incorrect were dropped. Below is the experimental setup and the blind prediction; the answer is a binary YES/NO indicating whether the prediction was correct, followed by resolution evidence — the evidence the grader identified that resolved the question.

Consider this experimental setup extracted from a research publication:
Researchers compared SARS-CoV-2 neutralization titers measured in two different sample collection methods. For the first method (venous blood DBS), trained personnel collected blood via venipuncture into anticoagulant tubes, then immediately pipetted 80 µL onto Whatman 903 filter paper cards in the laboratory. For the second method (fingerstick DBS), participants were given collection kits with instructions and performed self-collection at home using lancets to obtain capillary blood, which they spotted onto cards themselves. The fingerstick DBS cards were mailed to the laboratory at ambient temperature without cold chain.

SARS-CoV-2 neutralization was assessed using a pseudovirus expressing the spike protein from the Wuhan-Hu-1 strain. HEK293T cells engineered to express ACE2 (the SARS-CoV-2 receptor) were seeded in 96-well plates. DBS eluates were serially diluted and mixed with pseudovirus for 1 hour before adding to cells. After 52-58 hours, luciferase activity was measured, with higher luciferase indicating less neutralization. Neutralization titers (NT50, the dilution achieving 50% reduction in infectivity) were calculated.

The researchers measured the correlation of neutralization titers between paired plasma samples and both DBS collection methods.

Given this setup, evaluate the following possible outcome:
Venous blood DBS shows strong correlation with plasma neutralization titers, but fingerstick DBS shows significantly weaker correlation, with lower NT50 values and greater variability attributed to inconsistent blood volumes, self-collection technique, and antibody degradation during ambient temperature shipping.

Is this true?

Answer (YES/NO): NO